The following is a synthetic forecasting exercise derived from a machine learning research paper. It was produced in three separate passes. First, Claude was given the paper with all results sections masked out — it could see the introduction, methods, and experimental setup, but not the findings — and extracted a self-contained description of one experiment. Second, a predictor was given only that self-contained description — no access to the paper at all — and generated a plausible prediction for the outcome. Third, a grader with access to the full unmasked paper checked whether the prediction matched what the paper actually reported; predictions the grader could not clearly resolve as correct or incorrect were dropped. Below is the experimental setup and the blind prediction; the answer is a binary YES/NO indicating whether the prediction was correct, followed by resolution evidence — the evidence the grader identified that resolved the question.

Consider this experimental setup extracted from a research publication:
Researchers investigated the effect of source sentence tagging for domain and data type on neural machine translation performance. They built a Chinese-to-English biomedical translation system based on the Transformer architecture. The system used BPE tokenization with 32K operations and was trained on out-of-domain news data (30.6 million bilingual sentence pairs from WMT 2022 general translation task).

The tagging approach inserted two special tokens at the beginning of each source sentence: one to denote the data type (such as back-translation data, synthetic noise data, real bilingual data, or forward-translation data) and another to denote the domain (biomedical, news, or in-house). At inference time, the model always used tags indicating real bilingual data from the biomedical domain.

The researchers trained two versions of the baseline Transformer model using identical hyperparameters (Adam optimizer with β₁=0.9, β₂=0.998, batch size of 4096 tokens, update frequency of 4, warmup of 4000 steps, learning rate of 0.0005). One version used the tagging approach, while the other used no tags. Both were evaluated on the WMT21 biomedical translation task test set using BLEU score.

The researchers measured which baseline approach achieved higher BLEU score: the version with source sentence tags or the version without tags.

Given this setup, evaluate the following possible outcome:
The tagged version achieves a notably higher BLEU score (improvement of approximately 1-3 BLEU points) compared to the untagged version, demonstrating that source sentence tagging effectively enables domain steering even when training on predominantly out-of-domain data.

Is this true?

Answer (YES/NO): NO